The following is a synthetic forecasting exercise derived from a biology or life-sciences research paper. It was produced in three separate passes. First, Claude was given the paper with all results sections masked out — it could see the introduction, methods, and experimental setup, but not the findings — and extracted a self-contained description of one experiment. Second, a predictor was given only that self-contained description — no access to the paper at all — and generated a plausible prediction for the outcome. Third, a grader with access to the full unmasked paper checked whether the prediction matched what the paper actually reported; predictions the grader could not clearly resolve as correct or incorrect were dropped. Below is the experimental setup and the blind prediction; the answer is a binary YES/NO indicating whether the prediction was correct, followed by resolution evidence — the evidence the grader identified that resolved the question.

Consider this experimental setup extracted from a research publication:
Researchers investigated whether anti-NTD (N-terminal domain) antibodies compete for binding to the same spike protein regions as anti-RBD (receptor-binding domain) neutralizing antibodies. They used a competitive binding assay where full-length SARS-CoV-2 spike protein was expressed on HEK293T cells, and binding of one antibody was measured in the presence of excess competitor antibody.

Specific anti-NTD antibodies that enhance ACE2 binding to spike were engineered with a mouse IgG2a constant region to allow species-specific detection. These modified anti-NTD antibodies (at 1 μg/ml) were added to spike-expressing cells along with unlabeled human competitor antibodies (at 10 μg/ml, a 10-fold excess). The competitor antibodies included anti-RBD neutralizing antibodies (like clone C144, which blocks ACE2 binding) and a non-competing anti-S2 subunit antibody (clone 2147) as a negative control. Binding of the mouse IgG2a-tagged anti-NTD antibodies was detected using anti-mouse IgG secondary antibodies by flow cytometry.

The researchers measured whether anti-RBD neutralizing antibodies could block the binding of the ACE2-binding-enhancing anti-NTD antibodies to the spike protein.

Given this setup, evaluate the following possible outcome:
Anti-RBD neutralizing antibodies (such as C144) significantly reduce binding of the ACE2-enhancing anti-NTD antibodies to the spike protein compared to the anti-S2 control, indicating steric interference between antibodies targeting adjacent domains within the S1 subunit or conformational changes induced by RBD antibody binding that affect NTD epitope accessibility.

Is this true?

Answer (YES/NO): NO